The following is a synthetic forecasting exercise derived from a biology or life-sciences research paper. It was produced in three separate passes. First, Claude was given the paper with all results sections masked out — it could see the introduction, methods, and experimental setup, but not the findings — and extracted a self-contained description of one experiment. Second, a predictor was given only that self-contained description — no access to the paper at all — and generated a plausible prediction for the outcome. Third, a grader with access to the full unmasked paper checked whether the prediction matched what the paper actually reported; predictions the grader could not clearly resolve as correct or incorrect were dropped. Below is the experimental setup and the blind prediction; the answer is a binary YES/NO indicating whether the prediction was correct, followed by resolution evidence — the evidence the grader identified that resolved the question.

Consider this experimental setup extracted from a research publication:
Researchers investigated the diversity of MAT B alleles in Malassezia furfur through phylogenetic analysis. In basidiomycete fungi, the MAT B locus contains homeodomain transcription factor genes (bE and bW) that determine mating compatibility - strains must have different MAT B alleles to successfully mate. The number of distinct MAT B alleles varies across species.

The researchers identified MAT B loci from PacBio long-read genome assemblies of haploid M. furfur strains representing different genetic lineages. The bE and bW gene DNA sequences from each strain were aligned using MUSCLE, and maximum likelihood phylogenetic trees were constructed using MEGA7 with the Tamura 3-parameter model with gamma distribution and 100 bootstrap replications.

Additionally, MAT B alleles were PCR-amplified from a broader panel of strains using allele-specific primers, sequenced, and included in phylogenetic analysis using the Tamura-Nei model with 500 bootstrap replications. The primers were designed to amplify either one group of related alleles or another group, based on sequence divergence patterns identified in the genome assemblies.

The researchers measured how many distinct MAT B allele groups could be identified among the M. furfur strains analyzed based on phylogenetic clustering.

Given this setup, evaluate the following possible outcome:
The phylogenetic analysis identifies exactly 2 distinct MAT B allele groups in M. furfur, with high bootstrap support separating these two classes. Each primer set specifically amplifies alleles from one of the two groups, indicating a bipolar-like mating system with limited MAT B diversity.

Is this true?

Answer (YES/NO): NO